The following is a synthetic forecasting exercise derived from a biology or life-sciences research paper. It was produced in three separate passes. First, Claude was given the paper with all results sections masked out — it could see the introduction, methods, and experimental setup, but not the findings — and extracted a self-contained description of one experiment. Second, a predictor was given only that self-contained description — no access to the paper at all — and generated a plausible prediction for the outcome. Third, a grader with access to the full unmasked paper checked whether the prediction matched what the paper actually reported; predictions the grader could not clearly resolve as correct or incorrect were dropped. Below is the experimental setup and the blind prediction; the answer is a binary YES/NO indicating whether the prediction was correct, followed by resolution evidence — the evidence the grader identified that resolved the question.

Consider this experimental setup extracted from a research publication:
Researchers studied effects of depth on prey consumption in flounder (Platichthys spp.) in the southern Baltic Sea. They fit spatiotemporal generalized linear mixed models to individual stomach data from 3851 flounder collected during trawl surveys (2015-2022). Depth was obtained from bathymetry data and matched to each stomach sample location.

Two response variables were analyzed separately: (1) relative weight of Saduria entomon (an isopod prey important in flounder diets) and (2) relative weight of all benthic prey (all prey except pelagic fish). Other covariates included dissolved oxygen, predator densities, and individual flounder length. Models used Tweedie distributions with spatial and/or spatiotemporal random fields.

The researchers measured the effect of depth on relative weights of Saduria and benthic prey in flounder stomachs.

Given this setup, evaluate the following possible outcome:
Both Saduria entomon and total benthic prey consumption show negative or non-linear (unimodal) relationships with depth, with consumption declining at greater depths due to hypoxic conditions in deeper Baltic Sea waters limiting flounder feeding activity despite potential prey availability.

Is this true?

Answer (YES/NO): YES